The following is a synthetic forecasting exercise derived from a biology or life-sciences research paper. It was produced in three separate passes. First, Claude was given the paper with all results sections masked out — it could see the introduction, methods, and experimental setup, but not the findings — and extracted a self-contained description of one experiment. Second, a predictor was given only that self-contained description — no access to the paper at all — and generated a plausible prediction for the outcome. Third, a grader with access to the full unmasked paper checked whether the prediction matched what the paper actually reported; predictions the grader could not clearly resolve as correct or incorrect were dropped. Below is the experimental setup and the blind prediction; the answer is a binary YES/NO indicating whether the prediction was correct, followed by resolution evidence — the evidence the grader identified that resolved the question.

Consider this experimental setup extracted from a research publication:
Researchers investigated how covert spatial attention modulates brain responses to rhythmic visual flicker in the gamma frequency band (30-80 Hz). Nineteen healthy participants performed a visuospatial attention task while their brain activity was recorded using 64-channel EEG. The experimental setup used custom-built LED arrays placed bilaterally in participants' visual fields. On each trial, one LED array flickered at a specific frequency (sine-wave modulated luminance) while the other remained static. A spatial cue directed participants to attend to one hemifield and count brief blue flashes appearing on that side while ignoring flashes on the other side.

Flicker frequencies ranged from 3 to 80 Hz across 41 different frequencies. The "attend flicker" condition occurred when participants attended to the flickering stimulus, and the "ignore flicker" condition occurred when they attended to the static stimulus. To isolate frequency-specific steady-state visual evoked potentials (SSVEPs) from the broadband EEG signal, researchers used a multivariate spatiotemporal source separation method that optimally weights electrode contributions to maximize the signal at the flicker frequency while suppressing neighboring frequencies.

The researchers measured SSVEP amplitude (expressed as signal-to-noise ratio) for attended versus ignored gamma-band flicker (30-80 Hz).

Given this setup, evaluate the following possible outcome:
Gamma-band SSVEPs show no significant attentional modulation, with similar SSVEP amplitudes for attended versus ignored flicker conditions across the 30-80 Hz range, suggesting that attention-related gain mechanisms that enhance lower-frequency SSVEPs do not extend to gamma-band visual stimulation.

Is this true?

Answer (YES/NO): NO